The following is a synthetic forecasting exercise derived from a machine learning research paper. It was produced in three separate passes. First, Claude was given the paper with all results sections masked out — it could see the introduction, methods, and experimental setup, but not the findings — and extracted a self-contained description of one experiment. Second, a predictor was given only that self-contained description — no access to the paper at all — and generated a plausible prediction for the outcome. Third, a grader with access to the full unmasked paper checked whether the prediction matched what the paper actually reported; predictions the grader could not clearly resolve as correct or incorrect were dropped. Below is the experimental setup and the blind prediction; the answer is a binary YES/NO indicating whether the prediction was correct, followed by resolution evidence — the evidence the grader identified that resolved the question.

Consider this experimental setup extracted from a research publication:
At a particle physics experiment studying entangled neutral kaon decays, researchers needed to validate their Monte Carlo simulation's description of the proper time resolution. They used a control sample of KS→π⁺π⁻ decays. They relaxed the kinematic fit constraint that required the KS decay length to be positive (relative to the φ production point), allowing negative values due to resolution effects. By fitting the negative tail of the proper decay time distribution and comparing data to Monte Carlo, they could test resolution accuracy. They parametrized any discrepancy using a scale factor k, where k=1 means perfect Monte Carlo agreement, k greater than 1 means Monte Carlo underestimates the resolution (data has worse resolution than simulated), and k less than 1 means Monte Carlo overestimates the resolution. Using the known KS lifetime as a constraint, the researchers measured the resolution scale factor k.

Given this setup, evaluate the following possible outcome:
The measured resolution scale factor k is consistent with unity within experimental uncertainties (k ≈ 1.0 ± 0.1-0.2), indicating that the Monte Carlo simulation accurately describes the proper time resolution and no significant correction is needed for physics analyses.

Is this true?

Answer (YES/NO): NO